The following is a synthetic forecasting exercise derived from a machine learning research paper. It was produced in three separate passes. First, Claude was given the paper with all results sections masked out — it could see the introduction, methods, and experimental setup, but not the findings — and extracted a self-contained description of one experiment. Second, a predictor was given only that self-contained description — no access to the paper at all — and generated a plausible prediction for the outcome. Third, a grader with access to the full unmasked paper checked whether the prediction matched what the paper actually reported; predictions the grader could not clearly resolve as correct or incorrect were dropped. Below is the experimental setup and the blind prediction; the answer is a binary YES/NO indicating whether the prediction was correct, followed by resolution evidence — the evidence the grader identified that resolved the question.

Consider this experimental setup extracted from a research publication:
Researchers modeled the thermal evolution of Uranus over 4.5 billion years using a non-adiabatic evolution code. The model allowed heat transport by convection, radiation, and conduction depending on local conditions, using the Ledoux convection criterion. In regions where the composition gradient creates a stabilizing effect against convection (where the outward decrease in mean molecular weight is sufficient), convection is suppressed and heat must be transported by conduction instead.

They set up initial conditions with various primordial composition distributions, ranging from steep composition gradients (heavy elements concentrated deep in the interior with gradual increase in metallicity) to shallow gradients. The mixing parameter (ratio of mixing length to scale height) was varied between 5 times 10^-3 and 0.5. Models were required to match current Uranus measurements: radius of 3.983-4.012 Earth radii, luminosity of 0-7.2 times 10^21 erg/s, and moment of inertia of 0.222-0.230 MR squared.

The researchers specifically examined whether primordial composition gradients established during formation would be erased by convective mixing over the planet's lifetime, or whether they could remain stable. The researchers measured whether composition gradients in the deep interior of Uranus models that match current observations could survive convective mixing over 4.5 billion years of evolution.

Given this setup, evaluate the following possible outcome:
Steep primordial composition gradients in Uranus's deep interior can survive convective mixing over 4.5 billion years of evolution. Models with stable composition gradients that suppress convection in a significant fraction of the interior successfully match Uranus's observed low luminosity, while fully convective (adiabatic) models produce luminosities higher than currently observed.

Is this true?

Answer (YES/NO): YES